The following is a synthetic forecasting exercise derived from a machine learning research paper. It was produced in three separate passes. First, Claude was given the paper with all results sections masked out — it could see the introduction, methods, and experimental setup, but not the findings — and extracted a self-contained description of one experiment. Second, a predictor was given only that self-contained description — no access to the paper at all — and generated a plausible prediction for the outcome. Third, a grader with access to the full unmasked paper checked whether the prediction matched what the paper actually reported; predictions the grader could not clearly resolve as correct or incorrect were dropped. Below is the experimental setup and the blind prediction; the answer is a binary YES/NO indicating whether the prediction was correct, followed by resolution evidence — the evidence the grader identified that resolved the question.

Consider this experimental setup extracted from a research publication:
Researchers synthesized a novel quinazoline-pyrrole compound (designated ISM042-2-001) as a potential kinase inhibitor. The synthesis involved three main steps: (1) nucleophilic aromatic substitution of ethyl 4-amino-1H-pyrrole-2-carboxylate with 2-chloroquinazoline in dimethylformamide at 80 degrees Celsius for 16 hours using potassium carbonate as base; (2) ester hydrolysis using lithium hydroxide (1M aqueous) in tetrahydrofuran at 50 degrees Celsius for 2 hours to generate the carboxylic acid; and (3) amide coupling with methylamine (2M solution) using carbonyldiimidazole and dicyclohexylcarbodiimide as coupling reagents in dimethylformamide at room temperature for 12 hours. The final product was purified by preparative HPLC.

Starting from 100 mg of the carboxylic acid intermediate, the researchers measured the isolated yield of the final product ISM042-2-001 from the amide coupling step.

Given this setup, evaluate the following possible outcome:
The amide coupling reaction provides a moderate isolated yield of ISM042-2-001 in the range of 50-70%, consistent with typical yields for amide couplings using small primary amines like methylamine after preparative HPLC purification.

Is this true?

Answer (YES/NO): NO